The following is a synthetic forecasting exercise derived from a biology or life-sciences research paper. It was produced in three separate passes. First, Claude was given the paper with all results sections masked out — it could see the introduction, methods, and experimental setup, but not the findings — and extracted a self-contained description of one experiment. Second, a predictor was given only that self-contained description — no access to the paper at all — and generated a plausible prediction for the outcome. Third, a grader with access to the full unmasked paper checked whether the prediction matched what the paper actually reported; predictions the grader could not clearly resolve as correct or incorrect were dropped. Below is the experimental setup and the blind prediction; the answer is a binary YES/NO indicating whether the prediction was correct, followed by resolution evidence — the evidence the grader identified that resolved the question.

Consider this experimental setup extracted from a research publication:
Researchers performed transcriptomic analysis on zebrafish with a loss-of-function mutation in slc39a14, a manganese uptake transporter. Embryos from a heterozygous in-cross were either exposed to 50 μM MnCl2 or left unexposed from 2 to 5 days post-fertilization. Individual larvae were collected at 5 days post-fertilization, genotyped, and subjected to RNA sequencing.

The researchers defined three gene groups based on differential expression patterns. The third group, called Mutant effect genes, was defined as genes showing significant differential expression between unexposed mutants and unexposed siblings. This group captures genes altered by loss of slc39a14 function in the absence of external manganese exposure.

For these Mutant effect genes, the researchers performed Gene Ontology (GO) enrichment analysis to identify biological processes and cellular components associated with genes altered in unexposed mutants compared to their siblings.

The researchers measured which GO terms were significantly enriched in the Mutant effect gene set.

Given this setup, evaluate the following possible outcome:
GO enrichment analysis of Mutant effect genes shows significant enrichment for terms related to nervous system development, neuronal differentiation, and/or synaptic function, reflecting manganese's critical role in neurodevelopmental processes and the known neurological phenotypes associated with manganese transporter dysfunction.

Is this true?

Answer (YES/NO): NO